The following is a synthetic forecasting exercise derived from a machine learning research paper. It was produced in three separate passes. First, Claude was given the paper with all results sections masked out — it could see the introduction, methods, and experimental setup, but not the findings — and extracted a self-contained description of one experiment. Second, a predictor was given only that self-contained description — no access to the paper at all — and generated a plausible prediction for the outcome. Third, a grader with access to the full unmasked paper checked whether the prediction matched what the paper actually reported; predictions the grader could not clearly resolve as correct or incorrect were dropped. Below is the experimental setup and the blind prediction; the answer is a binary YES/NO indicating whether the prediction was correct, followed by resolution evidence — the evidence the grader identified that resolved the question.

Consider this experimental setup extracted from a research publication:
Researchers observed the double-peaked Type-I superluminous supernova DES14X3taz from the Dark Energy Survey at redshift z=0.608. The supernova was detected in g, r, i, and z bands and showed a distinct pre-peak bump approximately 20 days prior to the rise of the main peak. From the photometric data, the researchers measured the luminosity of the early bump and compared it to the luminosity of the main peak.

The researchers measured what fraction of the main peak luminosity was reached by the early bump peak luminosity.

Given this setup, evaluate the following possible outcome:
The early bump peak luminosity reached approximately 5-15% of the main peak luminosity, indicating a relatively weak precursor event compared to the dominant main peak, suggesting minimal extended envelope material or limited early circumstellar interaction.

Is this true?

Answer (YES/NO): NO